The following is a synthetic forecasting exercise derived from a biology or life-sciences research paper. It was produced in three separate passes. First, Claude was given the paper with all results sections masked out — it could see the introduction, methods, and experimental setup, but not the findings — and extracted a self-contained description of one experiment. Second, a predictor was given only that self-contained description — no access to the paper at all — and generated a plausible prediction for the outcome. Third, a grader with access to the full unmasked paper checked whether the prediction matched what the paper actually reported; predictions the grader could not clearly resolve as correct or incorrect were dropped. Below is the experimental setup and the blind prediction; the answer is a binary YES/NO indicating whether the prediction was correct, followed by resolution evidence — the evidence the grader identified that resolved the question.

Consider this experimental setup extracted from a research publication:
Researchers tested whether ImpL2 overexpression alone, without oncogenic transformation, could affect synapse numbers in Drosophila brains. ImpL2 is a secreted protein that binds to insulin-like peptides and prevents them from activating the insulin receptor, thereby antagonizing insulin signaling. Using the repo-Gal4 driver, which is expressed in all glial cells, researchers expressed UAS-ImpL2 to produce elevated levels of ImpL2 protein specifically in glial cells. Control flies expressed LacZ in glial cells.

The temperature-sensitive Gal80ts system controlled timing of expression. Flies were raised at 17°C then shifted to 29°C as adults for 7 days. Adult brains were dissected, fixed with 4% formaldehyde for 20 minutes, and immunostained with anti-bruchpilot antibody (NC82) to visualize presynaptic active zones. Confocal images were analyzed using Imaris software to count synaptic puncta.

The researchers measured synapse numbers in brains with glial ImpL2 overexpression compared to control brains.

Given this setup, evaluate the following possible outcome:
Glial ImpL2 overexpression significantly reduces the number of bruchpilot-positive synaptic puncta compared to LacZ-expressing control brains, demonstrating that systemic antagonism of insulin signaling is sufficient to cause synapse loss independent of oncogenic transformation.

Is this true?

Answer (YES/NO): YES